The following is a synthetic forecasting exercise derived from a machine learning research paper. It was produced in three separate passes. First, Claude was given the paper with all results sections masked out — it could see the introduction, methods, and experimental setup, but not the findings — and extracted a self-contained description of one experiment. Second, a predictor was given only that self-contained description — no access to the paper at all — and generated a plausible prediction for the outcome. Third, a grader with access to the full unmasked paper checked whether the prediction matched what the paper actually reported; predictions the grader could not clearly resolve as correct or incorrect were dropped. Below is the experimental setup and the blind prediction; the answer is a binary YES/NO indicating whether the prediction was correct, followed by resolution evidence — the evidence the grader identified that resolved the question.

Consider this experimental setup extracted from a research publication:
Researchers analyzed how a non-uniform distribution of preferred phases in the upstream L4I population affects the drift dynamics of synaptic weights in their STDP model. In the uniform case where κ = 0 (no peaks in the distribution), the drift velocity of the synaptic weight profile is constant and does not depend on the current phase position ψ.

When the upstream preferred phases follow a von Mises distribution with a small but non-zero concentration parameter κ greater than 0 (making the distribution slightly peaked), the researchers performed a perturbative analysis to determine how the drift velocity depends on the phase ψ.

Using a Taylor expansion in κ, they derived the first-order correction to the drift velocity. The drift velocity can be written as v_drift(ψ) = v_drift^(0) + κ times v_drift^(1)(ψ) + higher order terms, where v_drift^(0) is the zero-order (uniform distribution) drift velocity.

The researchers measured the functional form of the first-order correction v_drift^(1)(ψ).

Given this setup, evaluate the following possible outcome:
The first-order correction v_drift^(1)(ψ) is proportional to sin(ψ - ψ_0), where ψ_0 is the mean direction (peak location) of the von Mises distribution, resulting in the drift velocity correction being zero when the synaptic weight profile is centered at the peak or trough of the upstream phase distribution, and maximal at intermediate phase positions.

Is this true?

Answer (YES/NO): YES